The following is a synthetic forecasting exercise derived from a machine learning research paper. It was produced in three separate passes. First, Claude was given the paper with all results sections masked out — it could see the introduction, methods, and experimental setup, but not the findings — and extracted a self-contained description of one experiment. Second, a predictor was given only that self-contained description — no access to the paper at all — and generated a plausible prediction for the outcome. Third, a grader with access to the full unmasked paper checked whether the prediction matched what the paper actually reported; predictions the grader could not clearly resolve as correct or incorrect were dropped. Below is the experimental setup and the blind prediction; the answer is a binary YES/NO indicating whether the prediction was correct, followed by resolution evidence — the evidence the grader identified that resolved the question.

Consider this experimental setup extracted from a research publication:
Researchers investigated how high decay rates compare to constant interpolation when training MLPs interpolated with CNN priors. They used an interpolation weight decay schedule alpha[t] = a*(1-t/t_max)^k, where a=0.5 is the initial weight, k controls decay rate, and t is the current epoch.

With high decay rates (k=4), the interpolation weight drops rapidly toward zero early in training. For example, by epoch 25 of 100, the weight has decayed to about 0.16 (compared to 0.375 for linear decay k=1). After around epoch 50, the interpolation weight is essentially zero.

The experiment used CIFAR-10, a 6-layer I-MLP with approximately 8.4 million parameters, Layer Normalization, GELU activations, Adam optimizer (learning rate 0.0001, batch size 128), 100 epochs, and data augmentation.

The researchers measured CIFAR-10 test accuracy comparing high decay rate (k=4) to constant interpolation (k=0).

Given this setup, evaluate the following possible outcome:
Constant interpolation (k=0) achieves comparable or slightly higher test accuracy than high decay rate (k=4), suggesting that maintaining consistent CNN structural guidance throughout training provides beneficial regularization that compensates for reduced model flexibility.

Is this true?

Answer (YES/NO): YES